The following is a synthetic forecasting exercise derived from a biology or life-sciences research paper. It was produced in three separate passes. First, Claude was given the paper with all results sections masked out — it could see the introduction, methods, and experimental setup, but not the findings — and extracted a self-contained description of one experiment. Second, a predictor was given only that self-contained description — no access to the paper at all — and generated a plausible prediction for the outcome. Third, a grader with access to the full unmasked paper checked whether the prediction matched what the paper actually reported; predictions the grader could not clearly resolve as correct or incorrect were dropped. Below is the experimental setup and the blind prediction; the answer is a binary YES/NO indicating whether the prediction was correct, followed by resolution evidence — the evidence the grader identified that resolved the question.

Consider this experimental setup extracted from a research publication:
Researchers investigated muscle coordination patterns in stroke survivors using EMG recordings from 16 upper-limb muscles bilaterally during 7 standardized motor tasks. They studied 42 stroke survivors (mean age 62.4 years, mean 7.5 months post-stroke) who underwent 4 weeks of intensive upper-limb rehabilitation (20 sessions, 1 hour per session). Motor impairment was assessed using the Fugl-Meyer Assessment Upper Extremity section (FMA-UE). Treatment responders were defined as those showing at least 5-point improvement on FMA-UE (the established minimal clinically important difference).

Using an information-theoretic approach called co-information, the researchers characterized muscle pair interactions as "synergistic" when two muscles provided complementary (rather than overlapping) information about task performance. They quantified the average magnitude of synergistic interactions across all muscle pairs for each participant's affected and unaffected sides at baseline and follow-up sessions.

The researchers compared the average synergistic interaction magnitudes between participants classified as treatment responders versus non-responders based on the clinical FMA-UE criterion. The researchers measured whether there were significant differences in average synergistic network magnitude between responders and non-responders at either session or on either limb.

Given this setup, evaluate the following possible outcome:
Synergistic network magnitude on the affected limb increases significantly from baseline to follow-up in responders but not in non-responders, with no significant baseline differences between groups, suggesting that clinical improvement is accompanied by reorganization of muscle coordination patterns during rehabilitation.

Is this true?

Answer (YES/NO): YES